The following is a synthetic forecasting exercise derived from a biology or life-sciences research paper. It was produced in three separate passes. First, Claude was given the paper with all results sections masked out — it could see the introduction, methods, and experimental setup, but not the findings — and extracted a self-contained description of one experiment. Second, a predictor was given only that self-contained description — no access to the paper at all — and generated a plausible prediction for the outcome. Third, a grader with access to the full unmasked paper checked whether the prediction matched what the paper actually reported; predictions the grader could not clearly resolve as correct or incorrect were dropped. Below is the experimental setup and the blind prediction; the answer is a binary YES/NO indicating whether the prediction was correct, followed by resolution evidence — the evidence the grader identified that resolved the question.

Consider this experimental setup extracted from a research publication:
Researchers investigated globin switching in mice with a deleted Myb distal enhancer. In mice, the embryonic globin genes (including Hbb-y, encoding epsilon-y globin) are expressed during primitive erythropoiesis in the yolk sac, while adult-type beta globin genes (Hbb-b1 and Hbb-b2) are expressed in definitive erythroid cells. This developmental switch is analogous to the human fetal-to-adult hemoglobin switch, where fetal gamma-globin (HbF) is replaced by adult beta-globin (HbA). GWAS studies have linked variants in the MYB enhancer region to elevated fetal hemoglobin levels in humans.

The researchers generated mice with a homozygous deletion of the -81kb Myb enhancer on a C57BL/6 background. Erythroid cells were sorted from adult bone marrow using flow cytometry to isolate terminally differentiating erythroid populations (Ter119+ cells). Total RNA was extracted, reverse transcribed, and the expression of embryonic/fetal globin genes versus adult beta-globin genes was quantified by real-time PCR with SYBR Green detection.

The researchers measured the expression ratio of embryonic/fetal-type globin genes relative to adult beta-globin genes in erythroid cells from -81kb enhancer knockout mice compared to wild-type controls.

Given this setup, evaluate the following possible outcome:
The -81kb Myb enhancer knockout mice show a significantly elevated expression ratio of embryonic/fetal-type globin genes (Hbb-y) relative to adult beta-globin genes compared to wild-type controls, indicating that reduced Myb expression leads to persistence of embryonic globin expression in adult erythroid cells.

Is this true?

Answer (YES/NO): NO